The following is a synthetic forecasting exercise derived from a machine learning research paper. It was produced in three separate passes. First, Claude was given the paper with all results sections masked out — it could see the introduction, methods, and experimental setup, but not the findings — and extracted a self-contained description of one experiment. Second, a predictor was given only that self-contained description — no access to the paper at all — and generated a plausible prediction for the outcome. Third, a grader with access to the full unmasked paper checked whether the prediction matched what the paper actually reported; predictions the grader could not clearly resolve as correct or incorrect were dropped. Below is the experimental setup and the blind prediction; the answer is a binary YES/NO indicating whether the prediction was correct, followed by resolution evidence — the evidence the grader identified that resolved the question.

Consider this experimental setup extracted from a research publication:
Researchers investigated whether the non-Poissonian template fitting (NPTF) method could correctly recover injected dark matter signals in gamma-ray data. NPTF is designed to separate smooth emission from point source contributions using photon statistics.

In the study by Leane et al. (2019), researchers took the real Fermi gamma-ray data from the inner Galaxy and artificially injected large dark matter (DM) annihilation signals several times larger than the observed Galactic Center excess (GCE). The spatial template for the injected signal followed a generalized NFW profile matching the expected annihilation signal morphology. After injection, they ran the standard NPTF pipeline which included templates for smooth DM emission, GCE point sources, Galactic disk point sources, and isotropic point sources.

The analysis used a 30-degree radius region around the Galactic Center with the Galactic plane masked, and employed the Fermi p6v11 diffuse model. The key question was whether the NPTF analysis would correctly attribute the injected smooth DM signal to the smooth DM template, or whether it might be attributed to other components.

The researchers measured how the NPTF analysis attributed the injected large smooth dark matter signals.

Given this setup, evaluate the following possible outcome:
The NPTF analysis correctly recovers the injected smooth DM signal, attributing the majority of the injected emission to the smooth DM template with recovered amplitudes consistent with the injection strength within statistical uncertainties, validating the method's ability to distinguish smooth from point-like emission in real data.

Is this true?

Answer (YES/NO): NO